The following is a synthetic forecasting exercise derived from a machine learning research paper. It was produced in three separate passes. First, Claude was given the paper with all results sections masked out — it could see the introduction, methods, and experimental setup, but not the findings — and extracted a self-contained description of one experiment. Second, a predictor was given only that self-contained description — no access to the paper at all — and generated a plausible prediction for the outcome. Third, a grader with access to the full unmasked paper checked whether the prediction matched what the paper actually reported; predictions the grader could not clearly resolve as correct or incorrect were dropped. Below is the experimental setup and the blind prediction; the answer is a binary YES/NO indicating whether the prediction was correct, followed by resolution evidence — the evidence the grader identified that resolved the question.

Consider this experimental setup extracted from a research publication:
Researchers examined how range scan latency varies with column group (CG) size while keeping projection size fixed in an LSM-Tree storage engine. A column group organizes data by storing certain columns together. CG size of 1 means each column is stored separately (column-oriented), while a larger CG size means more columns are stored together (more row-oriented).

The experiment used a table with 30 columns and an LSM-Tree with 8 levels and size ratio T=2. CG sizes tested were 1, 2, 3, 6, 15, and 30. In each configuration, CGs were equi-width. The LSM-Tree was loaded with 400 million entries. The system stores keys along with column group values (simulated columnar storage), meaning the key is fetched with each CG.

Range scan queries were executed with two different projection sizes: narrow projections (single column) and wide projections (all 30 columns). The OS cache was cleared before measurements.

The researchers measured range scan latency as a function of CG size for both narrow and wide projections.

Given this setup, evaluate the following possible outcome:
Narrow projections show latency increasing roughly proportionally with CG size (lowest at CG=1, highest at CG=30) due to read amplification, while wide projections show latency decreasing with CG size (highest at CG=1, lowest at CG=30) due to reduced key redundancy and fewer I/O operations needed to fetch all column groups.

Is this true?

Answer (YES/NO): YES